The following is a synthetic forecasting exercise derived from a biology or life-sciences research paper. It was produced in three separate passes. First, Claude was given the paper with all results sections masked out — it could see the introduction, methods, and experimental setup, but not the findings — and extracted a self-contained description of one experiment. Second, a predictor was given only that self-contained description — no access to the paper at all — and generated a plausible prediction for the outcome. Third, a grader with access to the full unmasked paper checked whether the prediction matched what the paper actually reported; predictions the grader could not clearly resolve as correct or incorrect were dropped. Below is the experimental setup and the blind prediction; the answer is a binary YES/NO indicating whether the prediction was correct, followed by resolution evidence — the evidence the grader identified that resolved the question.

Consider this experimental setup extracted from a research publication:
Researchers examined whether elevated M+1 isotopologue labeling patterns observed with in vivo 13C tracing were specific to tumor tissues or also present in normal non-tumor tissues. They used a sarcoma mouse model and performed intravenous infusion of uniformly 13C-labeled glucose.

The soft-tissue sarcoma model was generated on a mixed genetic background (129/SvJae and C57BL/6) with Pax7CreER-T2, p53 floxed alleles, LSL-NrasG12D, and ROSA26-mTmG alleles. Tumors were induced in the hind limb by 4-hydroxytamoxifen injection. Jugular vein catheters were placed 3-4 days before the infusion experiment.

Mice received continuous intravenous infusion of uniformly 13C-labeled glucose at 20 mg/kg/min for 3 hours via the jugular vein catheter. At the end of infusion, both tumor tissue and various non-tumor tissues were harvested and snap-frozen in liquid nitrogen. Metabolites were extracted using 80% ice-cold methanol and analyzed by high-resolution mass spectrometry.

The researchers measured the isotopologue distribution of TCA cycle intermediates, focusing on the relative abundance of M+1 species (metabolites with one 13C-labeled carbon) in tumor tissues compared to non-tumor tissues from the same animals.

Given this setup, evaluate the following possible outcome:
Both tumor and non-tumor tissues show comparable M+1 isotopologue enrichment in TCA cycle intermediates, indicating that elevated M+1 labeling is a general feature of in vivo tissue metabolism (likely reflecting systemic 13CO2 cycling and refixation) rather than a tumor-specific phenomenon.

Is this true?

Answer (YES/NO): YES